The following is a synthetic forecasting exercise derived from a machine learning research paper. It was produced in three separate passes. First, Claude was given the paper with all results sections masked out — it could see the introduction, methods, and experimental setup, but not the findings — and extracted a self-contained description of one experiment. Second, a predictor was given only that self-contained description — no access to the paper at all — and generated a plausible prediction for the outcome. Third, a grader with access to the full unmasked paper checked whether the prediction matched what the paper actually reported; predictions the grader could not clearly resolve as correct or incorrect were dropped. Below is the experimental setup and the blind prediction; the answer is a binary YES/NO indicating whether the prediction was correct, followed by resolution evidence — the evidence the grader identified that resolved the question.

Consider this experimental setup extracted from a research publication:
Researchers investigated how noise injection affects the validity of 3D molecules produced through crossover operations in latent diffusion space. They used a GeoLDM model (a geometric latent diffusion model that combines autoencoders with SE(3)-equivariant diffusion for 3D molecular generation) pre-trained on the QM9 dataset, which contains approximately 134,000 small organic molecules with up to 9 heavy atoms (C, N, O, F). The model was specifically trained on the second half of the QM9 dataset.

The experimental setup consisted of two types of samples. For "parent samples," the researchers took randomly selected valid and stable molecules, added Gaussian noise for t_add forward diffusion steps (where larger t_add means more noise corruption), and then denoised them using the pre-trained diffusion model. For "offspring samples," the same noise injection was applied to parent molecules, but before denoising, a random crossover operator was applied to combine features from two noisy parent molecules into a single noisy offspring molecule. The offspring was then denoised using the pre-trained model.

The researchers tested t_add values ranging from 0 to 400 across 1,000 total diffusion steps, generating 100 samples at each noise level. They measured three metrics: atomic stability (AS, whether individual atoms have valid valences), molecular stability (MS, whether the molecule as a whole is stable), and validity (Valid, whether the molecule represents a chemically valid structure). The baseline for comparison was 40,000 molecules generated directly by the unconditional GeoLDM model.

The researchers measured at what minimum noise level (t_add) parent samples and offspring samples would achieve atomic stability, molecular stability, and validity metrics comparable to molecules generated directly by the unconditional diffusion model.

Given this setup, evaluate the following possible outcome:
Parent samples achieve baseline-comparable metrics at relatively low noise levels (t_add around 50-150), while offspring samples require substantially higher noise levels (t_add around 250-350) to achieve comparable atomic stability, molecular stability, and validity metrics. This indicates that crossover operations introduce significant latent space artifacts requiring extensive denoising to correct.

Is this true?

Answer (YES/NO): NO